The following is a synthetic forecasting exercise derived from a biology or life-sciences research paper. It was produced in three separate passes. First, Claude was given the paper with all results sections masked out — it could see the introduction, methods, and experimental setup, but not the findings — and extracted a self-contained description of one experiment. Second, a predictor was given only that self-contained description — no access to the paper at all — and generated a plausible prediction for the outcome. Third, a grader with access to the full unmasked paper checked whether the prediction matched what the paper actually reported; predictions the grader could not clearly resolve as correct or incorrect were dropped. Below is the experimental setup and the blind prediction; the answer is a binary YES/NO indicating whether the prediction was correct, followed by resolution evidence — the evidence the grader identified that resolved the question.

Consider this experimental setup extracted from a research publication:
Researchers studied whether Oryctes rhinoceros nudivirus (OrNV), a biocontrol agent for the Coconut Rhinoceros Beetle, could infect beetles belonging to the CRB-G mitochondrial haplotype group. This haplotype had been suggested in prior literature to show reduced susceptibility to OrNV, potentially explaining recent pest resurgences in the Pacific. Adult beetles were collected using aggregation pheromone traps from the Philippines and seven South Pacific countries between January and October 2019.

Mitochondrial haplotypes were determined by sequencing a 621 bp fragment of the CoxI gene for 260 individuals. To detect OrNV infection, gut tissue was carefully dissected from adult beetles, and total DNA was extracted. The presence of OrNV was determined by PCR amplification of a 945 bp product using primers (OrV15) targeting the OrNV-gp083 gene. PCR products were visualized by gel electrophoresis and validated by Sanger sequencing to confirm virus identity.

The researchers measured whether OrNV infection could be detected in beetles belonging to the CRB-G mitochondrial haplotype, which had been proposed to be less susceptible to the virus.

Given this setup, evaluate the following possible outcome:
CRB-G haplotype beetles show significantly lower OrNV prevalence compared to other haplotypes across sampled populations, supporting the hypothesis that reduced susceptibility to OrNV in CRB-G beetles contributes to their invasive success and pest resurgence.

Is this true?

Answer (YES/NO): NO